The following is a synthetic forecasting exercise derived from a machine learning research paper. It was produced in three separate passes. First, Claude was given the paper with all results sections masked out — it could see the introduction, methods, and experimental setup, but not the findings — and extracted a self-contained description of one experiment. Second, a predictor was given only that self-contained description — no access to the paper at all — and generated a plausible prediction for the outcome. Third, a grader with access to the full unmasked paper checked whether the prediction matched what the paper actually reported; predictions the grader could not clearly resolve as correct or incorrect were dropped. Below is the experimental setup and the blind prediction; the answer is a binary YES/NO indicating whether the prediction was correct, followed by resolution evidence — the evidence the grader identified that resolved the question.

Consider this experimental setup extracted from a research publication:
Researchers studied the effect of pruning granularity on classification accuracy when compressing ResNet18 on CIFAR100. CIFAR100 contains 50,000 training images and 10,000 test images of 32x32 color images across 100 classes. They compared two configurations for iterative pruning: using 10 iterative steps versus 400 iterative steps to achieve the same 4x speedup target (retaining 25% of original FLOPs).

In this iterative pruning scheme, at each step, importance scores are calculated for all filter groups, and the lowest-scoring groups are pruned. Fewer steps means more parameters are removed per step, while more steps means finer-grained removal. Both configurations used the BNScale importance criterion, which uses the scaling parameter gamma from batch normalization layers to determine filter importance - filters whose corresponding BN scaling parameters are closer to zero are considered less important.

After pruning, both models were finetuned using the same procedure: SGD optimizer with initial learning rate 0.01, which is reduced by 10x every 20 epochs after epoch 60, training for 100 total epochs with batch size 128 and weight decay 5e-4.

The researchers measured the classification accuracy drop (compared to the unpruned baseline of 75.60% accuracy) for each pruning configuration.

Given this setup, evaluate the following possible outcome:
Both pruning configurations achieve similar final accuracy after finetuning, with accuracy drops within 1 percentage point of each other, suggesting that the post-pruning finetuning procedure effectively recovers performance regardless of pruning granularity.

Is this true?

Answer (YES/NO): NO